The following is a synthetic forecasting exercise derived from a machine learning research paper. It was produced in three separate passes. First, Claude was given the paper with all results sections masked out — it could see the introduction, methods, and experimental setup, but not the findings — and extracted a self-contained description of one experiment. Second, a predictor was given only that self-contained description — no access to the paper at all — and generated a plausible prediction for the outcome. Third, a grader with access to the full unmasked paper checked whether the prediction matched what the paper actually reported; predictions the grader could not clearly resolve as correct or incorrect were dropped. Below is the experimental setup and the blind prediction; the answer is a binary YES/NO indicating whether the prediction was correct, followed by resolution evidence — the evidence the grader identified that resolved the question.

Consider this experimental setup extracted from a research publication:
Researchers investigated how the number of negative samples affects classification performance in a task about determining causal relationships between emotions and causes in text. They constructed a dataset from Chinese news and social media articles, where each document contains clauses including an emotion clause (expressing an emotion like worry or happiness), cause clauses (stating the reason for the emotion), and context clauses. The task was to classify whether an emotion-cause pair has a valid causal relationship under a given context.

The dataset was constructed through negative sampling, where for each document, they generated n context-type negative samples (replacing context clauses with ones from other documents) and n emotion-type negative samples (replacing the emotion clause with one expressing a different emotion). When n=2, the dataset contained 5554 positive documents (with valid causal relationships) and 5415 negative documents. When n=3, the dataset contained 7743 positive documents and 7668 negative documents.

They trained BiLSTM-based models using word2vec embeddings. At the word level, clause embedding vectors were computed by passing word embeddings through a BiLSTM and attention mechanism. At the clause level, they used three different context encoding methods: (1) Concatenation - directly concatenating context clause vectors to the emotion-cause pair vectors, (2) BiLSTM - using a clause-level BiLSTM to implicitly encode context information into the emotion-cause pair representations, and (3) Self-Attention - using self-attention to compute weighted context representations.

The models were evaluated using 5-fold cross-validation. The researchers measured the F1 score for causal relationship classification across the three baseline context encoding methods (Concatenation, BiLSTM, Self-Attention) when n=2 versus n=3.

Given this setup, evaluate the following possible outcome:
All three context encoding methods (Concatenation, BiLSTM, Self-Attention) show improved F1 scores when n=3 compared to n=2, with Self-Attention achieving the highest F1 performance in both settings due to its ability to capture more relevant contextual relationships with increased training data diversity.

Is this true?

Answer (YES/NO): NO